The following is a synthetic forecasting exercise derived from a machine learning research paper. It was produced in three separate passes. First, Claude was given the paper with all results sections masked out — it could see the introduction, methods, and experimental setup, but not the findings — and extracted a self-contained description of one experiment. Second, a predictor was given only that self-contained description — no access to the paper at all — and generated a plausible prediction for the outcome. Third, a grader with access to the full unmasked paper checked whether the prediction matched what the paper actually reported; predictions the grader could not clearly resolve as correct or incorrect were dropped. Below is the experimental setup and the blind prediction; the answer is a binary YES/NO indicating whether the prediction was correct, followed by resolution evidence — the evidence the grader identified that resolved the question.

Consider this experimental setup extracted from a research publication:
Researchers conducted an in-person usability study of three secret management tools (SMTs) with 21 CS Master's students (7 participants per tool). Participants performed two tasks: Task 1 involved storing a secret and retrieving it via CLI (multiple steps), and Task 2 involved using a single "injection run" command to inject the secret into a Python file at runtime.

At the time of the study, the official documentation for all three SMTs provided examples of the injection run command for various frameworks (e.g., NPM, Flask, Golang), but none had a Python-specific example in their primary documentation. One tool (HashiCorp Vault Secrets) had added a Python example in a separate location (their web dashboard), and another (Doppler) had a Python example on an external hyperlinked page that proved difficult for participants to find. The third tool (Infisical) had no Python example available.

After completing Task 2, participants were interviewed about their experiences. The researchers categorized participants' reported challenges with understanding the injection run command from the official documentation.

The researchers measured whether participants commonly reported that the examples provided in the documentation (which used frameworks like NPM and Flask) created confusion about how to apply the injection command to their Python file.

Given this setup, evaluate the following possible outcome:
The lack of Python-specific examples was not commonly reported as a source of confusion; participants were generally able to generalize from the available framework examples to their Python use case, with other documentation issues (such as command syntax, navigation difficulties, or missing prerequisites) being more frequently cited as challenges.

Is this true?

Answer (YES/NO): NO